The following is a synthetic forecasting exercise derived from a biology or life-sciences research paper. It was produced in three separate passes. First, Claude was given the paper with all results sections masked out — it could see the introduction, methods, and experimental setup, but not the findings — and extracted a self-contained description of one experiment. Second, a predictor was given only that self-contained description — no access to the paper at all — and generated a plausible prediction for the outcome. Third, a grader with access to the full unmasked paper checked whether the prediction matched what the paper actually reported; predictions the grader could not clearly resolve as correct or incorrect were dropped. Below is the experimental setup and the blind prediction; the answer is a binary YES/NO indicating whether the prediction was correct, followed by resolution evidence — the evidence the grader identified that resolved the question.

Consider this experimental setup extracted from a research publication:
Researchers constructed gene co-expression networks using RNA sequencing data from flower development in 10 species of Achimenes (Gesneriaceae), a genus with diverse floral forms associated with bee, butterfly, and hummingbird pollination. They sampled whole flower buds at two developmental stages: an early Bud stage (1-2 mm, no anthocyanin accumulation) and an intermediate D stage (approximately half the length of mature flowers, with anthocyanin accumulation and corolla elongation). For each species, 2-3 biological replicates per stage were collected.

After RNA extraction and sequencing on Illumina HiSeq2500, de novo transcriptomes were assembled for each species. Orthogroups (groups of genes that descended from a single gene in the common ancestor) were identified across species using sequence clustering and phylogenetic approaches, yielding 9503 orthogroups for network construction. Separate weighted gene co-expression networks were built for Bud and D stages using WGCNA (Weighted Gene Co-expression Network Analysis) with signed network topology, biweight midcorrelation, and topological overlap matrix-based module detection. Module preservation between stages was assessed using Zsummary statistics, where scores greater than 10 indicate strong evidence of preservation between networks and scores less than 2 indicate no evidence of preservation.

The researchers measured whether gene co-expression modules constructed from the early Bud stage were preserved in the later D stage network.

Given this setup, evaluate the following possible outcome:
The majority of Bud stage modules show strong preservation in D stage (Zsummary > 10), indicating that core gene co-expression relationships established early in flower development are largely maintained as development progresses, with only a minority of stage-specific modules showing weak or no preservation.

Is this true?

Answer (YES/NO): YES